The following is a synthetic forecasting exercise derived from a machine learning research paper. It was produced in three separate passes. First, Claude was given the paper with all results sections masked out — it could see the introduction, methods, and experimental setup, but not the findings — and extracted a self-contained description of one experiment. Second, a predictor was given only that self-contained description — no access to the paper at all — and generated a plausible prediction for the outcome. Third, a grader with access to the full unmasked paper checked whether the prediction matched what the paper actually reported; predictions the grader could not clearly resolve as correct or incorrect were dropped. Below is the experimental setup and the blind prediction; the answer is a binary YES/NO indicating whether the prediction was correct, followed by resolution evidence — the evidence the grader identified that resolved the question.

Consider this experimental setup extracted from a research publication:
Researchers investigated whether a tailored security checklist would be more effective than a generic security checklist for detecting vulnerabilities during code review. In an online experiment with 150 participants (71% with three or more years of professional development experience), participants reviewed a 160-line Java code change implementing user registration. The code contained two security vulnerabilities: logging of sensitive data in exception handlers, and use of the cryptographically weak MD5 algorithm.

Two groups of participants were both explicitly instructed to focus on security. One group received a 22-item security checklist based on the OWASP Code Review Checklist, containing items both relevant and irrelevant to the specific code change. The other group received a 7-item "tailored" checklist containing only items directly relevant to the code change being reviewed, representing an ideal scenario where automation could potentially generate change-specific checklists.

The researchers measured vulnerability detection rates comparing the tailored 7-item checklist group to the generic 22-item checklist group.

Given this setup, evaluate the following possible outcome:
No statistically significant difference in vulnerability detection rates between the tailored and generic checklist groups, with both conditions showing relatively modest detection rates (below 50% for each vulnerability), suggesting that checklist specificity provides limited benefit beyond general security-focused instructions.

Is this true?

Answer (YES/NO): NO